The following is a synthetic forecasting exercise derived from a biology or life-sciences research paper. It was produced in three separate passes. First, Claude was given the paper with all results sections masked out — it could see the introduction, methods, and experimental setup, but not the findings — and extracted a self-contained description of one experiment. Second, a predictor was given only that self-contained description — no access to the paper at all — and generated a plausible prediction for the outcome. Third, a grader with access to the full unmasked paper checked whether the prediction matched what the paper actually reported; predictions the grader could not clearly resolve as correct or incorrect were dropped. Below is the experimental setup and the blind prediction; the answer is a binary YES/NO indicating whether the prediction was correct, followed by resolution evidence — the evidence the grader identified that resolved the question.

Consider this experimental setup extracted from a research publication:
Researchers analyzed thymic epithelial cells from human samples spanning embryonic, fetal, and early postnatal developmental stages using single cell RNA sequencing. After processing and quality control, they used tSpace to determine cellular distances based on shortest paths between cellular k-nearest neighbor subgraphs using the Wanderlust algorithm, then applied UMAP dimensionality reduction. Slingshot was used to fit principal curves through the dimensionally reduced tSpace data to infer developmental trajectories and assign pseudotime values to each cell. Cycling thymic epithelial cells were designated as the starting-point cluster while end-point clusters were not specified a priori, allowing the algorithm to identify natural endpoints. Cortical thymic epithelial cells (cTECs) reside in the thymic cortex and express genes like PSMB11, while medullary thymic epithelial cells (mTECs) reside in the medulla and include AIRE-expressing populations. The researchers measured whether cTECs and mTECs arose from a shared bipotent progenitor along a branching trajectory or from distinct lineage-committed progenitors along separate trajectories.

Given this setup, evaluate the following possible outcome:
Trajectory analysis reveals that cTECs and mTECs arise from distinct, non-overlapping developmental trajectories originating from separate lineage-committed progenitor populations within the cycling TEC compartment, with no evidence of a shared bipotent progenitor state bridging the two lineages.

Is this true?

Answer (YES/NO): NO